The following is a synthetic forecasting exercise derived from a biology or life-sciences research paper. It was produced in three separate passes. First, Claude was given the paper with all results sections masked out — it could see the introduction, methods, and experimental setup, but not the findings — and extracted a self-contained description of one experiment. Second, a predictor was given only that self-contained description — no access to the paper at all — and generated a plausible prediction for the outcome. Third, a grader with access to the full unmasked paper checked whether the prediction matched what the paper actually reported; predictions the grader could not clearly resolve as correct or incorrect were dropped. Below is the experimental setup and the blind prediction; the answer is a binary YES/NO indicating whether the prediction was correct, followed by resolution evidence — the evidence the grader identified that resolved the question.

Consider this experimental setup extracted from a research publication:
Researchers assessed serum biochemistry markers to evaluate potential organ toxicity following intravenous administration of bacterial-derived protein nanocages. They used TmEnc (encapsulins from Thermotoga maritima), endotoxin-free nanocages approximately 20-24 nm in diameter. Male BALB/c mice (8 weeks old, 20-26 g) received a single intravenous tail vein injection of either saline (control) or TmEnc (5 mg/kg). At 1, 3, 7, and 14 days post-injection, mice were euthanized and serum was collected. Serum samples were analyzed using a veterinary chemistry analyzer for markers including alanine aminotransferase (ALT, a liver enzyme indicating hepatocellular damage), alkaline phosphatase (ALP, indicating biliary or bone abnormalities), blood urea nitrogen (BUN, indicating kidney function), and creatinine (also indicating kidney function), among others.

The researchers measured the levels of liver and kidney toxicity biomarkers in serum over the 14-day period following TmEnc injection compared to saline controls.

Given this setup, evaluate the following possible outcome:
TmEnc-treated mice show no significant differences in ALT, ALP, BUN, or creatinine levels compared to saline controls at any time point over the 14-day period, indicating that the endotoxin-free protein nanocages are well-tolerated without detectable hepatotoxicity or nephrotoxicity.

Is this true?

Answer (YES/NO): NO